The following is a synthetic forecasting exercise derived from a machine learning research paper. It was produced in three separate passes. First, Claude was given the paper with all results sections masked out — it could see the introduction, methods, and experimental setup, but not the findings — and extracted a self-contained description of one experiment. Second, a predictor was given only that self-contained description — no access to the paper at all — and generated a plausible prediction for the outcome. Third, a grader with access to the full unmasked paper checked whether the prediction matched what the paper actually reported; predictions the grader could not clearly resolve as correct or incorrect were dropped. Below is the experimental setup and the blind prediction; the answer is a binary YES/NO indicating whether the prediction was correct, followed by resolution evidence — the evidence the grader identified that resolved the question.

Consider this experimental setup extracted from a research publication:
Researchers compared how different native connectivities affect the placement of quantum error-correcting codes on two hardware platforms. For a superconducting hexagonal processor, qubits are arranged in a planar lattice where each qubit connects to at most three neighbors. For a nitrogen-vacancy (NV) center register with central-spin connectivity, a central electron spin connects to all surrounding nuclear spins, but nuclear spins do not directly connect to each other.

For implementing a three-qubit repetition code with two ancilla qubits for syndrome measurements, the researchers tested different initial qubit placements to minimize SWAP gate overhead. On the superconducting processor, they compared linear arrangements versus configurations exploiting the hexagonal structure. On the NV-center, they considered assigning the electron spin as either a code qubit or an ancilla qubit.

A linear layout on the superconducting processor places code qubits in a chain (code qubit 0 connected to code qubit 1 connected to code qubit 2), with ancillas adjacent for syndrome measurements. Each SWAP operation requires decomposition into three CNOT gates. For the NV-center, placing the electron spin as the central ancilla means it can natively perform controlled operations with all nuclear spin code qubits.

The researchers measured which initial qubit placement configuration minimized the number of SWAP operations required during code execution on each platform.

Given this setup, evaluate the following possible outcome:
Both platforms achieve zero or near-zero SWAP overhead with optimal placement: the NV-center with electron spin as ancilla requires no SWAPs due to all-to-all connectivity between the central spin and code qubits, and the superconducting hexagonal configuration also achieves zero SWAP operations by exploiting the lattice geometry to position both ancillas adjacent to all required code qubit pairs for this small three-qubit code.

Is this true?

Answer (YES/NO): NO